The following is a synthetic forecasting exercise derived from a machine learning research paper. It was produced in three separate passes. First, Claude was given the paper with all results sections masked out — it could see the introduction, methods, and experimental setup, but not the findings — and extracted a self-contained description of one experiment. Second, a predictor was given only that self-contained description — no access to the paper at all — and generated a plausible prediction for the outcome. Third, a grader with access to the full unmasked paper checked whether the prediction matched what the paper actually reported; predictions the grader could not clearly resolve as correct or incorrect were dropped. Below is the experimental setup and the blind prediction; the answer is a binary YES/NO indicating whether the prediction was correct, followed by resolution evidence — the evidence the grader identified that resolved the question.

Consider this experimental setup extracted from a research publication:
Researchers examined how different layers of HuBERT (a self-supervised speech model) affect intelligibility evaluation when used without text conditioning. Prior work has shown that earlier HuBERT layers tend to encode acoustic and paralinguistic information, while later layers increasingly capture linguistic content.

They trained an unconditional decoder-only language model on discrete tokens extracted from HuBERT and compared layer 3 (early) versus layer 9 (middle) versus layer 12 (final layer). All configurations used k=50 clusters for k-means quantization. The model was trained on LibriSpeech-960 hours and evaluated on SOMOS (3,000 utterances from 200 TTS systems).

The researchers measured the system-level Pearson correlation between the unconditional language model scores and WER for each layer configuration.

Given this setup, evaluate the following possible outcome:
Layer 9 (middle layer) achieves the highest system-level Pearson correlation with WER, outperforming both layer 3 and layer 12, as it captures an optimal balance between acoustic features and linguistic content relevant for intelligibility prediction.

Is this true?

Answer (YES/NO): YES